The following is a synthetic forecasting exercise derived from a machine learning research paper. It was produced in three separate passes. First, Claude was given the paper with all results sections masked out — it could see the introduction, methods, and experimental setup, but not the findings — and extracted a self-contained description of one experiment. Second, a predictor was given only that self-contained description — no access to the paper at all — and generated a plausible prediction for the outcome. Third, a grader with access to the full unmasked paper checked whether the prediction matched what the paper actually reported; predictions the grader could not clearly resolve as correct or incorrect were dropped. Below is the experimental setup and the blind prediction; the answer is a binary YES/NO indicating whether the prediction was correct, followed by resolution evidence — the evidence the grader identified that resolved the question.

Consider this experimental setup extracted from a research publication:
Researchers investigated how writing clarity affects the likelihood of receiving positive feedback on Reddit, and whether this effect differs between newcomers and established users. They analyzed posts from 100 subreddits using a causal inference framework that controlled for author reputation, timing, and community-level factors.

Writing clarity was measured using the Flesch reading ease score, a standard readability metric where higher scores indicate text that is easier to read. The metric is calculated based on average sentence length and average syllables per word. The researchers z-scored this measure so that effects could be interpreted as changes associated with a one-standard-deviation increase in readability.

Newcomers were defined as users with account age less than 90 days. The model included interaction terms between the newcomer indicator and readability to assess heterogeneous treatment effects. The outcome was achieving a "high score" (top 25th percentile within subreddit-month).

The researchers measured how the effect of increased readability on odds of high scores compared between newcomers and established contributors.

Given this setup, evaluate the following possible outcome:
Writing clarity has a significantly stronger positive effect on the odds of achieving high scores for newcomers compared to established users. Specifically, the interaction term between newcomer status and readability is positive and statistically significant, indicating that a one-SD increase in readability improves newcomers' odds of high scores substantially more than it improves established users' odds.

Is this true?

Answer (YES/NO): YES